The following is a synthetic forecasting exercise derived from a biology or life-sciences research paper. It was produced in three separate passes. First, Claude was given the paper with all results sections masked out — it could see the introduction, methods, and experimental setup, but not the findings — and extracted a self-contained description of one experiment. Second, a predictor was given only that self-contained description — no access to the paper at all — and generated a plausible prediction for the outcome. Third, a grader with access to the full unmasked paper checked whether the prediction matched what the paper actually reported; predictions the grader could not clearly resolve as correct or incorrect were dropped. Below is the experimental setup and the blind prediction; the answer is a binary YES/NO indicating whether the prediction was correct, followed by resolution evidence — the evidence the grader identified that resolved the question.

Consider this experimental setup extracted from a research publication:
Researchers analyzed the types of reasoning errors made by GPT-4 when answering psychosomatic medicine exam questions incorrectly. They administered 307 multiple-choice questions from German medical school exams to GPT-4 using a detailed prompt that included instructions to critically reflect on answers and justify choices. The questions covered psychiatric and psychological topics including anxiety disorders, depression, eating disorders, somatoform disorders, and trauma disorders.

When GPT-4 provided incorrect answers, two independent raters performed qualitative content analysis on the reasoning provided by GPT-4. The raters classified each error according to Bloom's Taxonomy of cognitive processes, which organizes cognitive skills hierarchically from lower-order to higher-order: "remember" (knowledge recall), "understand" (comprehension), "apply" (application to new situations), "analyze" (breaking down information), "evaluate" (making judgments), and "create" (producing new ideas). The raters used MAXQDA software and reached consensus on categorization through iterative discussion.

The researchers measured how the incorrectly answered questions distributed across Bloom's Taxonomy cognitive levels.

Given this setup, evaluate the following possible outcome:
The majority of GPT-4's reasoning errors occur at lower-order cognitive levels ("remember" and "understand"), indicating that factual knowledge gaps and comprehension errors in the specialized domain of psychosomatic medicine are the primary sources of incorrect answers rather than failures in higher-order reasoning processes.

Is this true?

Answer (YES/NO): YES